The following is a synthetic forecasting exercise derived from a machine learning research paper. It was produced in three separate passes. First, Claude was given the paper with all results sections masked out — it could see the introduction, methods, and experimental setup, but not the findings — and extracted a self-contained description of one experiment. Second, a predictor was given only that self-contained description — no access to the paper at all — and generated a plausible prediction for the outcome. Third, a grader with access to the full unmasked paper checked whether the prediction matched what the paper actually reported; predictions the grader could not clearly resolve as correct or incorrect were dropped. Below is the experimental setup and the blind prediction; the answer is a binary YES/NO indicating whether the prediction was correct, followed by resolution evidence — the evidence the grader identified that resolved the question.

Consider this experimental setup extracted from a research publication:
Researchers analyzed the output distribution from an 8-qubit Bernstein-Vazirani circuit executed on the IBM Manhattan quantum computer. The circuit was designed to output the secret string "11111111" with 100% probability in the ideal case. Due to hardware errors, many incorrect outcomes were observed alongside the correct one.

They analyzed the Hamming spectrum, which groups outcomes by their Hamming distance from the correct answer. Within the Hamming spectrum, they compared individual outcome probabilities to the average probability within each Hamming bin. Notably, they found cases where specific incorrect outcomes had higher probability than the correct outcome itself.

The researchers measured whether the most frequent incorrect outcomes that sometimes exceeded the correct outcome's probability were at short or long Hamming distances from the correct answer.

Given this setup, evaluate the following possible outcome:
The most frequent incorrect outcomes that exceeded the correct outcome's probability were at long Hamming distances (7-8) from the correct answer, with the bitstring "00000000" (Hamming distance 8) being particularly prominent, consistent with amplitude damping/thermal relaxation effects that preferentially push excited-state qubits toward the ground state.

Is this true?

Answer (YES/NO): NO